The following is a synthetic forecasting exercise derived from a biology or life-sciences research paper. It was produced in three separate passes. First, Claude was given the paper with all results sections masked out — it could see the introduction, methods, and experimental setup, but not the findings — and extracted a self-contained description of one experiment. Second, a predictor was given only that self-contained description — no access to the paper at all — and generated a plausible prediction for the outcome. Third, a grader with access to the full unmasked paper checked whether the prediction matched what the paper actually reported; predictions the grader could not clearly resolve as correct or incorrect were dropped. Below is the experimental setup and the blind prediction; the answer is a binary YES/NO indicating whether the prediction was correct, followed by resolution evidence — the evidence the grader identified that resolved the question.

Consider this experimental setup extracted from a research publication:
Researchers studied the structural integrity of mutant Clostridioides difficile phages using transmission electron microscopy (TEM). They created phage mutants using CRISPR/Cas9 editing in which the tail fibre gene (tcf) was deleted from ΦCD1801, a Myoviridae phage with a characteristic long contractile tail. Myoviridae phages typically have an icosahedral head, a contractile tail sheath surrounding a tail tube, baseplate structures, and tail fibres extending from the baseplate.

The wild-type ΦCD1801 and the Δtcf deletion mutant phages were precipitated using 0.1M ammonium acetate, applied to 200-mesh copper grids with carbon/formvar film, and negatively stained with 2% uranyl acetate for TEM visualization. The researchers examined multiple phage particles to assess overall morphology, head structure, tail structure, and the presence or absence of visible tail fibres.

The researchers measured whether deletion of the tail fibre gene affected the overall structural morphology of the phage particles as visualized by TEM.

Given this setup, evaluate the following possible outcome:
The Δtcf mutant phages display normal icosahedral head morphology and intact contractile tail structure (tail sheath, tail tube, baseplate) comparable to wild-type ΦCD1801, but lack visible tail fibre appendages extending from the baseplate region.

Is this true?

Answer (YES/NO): YES